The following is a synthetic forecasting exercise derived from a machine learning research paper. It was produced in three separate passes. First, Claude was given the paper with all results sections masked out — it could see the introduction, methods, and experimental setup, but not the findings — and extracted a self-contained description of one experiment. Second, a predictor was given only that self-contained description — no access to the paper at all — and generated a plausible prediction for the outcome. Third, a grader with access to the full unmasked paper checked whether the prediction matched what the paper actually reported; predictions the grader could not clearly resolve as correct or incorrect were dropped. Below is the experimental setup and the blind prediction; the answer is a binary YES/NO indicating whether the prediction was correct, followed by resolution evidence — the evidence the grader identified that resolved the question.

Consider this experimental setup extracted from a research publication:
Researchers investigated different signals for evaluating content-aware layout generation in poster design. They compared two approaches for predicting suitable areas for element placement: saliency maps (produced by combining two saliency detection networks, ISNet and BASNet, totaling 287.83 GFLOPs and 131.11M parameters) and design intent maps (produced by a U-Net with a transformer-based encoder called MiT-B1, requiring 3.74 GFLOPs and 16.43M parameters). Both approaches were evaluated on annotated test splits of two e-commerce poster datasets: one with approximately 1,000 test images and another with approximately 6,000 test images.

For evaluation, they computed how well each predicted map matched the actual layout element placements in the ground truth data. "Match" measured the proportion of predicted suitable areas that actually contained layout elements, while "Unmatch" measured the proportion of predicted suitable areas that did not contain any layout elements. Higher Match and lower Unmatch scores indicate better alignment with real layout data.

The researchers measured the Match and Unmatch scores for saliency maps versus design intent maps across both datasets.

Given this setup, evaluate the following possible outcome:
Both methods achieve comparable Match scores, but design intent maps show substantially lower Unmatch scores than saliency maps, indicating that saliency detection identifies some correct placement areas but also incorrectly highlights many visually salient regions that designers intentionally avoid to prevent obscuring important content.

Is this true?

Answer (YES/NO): NO